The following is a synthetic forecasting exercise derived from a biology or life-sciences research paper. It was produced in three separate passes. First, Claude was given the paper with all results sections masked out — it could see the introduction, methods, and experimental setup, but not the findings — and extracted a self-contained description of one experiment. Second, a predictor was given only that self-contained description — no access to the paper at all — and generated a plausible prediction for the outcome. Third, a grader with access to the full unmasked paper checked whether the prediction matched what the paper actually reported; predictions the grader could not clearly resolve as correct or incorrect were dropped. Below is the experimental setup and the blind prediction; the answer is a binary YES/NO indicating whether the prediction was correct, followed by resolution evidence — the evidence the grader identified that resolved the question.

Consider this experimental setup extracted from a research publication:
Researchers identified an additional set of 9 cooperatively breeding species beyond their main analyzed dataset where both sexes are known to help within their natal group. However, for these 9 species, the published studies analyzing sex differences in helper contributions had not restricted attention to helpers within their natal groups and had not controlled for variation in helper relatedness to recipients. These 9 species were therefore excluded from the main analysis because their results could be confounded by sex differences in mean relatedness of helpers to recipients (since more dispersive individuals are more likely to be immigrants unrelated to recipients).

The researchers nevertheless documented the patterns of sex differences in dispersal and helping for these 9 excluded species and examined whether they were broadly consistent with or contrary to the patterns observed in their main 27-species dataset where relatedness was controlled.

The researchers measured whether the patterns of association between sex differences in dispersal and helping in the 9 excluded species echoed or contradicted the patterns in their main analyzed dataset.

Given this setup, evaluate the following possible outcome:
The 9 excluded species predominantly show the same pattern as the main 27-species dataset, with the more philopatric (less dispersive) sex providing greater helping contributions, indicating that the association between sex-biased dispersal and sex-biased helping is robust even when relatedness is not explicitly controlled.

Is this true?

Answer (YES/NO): YES